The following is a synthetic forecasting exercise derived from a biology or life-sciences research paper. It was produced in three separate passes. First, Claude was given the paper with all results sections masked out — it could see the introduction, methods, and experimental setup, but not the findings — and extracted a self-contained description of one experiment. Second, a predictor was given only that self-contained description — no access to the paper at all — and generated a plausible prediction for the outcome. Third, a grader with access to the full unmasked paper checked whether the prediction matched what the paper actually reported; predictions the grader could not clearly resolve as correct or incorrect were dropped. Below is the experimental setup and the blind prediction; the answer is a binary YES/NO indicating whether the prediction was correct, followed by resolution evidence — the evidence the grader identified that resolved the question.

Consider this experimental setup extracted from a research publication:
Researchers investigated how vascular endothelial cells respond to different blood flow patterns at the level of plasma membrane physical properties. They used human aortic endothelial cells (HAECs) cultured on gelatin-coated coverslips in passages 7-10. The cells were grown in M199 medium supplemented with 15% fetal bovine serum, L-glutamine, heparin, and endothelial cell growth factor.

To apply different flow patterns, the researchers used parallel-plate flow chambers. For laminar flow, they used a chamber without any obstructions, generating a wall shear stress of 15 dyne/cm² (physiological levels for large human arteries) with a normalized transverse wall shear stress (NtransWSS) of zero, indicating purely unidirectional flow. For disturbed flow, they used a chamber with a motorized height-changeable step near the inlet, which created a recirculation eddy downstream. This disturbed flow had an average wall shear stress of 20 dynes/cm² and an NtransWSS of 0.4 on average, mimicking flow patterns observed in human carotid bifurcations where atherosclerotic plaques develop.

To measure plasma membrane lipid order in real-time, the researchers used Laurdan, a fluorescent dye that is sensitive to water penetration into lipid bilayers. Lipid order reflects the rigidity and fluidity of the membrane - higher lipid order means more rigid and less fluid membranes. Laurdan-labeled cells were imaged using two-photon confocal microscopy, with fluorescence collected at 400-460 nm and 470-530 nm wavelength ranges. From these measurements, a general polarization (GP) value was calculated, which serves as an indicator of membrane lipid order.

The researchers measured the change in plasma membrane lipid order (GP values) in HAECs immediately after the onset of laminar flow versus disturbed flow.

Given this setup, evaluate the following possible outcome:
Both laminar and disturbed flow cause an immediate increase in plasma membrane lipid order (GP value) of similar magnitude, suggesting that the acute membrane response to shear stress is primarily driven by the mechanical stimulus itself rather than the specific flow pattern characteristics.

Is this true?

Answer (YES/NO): NO